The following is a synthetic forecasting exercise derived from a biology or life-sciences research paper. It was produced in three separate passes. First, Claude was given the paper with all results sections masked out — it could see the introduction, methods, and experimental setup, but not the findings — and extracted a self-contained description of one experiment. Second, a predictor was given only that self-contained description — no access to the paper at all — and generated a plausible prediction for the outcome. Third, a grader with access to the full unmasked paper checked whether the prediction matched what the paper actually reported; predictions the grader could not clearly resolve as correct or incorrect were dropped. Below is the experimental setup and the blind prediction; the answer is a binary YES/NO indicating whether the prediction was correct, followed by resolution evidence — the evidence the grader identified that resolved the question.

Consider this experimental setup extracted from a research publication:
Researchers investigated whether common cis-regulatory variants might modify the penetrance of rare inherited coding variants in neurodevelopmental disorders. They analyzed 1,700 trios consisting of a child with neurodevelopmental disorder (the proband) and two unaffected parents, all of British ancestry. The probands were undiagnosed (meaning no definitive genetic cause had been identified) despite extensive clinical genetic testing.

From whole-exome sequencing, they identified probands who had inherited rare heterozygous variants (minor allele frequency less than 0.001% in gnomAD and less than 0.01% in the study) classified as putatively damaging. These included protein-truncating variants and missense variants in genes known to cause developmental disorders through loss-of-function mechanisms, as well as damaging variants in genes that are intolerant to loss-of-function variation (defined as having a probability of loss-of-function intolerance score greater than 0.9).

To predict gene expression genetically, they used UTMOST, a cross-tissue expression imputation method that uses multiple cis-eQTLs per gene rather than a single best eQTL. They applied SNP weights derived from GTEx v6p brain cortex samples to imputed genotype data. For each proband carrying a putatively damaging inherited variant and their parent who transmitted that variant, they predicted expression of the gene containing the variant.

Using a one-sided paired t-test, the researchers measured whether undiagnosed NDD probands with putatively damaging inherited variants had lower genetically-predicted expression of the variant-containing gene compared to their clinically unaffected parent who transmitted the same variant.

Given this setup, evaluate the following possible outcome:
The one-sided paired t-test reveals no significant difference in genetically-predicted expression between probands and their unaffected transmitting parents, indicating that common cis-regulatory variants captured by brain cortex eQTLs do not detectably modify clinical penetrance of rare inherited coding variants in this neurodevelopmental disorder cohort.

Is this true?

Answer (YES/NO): YES